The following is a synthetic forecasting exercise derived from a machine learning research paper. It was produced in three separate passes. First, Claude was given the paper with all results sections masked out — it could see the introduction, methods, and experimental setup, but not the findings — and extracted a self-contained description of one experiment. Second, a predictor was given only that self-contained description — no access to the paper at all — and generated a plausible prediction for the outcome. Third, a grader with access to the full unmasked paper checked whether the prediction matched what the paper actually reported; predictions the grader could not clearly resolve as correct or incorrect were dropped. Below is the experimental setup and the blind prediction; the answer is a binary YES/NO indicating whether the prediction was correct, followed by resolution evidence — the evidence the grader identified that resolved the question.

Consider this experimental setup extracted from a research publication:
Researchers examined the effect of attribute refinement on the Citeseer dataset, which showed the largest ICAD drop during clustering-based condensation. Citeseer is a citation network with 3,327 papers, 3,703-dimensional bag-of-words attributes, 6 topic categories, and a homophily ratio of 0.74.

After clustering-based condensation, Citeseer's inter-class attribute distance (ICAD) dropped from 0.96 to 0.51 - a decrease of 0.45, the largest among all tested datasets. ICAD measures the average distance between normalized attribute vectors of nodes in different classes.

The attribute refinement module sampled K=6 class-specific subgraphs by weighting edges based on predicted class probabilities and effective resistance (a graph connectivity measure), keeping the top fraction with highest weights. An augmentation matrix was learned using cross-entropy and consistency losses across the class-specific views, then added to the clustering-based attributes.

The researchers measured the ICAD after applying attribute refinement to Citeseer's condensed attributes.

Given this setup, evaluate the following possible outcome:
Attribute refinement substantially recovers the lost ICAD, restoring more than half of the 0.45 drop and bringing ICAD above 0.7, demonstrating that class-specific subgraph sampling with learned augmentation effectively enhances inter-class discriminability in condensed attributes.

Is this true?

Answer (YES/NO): NO